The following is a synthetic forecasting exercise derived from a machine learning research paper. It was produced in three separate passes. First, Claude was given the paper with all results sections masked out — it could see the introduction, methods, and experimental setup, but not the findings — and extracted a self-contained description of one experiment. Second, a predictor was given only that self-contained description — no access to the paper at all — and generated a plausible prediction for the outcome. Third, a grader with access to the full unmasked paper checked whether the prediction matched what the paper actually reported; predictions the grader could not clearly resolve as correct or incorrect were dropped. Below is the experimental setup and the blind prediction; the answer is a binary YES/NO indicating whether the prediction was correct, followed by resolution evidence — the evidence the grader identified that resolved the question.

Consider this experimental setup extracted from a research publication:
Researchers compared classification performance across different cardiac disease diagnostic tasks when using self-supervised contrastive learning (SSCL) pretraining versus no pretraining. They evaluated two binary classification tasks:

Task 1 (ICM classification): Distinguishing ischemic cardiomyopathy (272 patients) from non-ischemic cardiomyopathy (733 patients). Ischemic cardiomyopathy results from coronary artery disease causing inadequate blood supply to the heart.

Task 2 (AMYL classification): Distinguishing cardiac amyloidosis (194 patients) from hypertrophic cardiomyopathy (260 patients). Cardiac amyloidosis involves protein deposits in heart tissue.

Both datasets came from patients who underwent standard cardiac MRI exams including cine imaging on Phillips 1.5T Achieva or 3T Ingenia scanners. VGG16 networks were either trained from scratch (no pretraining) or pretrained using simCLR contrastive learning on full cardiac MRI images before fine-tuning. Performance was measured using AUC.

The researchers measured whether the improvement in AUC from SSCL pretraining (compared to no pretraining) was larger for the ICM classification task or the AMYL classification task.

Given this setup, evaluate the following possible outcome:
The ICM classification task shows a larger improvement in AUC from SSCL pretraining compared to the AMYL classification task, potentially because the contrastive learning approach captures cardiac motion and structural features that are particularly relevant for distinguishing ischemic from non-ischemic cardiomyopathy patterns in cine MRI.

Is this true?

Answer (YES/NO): YES